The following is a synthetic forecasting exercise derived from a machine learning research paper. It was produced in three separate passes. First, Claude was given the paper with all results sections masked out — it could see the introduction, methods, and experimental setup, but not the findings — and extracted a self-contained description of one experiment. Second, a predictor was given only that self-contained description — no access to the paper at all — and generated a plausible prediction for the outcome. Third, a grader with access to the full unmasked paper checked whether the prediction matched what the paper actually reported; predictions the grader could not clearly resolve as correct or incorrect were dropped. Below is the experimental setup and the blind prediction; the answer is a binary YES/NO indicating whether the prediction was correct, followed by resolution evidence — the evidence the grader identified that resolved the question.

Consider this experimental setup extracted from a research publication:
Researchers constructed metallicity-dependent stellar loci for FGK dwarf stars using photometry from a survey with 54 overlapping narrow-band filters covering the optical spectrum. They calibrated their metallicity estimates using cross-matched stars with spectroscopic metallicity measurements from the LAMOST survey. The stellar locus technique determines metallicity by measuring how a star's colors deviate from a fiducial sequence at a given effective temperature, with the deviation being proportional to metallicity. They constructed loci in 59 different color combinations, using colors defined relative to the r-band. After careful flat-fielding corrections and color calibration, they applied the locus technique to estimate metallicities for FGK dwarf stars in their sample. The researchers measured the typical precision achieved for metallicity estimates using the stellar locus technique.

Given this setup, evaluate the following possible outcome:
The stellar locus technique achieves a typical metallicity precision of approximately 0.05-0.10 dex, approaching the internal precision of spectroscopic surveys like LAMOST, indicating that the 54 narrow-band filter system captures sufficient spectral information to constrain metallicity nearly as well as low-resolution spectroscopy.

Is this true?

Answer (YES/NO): YES